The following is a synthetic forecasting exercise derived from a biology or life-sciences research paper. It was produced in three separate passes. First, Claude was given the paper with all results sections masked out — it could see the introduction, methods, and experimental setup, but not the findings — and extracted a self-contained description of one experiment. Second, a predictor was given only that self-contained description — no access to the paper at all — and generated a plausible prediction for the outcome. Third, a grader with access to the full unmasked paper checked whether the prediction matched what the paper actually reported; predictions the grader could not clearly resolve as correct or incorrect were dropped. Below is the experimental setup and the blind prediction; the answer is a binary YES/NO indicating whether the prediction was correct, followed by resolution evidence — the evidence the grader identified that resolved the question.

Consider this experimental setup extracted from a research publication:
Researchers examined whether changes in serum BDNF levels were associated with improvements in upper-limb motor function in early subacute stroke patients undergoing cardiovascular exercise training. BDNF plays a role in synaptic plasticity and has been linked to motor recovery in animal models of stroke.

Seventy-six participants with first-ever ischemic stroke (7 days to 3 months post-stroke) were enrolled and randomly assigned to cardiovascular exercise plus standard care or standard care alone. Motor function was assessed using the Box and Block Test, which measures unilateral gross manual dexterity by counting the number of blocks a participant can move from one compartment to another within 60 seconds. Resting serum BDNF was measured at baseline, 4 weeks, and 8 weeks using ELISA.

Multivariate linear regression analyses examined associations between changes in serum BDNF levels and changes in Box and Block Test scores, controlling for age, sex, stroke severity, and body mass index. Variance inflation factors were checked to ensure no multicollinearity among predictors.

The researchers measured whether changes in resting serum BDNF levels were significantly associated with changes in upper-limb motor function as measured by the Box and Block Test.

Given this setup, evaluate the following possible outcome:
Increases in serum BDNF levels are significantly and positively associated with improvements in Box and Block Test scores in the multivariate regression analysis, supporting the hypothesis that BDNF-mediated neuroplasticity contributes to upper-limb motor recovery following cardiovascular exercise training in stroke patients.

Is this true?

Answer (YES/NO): NO